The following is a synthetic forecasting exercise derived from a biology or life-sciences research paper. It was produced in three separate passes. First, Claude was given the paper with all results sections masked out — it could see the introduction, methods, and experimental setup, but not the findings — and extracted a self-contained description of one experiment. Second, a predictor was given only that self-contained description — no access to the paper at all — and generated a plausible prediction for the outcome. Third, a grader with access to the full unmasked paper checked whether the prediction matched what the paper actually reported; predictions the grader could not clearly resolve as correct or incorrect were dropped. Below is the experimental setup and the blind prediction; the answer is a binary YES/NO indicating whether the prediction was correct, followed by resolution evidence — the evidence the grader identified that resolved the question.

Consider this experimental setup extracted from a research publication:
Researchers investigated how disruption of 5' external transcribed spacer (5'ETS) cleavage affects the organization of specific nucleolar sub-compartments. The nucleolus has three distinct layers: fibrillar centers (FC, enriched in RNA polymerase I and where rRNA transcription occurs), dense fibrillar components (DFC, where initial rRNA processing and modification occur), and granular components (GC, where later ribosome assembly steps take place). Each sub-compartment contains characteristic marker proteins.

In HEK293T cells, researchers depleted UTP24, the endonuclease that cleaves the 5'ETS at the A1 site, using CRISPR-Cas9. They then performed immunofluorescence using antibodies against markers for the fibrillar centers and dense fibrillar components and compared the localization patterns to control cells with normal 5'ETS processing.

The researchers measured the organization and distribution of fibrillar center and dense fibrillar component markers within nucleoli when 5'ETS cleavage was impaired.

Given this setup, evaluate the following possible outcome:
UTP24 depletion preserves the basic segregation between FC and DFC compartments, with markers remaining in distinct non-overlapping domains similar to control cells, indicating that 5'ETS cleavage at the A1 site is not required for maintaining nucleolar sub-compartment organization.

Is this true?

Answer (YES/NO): NO